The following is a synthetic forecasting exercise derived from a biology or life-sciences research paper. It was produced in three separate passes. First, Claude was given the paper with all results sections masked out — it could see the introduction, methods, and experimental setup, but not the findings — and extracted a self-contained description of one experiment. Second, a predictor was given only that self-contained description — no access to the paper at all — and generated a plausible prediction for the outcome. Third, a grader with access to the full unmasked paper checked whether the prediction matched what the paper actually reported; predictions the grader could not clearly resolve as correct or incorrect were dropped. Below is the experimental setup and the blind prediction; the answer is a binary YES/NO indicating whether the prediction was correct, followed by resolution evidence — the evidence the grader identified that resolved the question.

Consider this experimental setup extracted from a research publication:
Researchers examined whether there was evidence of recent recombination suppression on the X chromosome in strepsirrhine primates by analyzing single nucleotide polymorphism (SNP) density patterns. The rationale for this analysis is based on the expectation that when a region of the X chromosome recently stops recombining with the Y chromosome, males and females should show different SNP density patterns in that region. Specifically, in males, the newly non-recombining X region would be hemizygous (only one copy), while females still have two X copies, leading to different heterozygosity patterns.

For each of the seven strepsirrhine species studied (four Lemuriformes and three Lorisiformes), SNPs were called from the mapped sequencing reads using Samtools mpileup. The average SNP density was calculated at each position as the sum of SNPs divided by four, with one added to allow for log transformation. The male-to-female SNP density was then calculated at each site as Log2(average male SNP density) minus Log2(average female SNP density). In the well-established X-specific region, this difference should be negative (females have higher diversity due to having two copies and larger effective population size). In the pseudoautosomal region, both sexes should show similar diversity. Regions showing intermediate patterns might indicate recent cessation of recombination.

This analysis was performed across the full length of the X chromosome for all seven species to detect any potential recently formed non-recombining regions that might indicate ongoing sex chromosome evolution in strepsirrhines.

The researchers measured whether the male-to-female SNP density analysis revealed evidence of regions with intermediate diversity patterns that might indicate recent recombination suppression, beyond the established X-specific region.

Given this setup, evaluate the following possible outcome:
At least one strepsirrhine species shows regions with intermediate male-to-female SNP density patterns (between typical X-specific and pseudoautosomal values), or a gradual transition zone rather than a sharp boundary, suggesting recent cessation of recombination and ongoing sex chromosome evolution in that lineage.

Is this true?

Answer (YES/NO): NO